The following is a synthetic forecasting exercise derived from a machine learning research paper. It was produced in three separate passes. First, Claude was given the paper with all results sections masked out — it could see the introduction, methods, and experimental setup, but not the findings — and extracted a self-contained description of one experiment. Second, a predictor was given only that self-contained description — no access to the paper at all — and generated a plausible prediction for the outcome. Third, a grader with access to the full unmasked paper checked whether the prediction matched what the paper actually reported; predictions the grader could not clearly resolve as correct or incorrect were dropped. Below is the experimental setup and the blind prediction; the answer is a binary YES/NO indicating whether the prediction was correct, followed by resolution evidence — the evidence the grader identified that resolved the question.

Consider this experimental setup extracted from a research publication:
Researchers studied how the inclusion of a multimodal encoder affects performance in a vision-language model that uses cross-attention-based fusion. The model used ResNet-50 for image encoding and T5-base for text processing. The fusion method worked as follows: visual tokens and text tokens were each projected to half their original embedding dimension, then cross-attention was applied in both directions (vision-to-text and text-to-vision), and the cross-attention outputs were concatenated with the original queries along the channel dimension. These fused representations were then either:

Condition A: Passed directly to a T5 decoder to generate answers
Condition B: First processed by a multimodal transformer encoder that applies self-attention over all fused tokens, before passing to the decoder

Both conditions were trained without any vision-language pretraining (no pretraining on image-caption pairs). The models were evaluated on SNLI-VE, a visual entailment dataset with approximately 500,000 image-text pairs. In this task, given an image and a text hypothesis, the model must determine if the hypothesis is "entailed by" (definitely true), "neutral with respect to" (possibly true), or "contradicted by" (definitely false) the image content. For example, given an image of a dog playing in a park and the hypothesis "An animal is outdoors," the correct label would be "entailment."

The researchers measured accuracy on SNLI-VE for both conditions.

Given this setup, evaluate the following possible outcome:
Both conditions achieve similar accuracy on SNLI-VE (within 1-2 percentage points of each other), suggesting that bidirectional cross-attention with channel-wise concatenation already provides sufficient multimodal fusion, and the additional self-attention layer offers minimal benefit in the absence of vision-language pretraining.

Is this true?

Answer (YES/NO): YES